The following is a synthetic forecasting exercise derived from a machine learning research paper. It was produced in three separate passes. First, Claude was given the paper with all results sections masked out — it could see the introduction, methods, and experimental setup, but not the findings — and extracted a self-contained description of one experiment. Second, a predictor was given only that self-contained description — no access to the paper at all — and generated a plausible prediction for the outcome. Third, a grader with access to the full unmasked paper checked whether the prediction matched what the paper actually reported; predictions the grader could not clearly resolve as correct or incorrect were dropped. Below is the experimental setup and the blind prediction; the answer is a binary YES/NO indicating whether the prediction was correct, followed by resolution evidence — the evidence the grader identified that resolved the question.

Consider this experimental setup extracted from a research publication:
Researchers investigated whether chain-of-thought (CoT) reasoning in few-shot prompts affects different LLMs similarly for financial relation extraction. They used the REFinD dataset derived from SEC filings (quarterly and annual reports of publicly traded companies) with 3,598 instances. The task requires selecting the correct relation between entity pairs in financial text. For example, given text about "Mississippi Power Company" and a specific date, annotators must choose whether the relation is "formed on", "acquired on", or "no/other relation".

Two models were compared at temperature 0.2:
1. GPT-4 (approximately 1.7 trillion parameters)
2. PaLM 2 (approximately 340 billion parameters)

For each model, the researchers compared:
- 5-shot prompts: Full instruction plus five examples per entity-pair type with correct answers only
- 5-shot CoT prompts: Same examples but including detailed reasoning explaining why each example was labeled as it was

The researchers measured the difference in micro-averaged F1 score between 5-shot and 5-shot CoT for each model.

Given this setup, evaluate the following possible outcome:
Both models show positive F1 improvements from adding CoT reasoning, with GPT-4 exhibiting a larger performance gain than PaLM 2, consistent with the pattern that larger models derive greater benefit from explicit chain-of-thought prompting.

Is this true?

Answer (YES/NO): NO